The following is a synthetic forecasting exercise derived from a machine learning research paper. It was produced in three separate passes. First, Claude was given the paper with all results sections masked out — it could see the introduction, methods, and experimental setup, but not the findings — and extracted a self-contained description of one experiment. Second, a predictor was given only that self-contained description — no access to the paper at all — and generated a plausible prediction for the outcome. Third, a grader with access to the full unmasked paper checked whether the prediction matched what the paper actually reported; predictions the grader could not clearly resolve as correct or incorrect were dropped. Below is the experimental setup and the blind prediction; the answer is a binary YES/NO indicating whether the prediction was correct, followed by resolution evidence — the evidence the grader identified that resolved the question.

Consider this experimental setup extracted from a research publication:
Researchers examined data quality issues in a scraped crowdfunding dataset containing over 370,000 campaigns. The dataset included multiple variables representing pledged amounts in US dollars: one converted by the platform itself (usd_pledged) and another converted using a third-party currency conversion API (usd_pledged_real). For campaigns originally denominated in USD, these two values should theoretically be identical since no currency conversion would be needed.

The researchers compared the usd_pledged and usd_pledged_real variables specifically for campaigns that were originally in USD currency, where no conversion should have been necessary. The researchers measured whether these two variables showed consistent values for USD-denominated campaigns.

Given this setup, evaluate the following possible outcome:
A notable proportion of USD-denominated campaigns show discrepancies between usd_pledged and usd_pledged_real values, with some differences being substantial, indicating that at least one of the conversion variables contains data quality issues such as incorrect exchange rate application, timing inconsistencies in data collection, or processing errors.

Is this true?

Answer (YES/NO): YES